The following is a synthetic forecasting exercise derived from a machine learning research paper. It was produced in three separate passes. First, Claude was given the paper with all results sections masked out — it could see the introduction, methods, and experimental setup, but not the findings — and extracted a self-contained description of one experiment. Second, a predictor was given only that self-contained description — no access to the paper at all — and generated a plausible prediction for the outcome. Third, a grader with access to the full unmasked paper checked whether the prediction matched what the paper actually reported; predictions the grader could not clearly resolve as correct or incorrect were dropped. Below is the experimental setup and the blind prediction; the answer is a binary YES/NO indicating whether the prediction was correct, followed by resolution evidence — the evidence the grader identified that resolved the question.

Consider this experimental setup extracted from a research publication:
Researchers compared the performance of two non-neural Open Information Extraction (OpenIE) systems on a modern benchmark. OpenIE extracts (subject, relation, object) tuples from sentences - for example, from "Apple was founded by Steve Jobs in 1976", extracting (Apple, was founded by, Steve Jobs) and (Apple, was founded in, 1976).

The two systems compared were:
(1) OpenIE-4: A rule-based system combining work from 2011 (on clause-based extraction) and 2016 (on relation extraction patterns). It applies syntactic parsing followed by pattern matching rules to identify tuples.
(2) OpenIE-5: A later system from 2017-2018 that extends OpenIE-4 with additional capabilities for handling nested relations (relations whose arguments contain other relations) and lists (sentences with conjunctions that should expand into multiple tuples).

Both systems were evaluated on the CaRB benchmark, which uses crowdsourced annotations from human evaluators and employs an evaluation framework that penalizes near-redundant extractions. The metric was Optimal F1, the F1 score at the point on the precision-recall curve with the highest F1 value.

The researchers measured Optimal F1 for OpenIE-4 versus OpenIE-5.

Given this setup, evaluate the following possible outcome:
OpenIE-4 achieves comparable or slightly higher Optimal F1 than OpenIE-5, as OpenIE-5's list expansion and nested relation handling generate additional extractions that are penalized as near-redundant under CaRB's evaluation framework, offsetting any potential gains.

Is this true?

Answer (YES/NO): YES